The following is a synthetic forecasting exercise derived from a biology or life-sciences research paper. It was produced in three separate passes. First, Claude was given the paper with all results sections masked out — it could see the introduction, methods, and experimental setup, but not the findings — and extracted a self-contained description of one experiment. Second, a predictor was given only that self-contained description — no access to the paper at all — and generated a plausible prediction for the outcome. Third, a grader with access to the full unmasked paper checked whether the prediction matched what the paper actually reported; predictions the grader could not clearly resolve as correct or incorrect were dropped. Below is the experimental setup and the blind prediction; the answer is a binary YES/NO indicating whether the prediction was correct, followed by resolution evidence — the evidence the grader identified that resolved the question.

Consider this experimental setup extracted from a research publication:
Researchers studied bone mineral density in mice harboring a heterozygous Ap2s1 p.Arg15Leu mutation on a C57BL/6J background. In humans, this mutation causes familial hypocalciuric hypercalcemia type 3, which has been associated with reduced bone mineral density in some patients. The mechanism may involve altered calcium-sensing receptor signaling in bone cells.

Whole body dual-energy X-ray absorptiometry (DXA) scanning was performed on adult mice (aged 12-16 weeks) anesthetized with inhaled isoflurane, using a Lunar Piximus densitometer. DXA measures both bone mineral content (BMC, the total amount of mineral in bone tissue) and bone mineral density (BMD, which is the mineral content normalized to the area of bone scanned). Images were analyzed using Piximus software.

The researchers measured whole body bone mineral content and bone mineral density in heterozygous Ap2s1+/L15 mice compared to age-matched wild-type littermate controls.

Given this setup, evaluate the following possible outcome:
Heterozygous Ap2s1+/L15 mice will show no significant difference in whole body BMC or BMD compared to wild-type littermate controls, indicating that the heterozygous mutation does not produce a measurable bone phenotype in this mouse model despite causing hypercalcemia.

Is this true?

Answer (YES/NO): YES